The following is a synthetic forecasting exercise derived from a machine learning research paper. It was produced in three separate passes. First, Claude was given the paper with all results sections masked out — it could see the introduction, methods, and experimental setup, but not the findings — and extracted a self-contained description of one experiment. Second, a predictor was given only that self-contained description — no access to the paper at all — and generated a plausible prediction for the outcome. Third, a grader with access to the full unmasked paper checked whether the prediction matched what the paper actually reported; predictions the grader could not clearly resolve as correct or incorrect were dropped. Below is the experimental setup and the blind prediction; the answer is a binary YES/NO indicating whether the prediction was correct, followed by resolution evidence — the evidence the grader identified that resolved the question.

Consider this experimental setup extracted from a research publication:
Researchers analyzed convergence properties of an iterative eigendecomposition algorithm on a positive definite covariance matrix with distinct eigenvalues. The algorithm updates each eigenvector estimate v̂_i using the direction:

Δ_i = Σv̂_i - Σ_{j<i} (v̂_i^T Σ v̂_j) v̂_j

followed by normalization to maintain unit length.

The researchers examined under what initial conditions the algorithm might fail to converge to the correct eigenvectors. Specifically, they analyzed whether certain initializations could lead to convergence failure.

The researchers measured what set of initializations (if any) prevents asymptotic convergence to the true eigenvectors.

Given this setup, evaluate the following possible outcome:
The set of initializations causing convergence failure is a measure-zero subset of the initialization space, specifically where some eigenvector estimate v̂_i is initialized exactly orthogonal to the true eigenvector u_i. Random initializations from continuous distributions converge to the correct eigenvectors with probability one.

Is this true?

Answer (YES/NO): YES